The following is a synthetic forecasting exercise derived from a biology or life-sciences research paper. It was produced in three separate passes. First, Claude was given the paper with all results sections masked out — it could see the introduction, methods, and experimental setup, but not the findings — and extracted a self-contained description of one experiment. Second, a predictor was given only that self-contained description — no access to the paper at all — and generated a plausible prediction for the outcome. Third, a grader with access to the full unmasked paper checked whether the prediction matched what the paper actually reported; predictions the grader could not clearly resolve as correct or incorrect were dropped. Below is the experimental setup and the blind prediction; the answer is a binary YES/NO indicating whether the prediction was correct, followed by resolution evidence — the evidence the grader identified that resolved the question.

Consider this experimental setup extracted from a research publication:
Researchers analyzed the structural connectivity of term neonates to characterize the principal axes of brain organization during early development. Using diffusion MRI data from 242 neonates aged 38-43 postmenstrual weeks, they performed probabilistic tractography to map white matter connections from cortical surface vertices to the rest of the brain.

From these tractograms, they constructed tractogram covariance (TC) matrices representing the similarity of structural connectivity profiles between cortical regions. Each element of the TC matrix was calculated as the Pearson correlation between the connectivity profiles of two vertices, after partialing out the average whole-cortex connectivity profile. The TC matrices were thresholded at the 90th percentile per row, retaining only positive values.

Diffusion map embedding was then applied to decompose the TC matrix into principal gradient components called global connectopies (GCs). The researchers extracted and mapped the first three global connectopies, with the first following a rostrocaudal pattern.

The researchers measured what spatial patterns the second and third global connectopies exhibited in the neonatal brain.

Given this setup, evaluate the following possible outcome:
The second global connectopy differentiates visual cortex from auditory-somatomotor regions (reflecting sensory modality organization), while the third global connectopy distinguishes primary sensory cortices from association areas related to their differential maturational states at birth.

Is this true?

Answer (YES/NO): NO